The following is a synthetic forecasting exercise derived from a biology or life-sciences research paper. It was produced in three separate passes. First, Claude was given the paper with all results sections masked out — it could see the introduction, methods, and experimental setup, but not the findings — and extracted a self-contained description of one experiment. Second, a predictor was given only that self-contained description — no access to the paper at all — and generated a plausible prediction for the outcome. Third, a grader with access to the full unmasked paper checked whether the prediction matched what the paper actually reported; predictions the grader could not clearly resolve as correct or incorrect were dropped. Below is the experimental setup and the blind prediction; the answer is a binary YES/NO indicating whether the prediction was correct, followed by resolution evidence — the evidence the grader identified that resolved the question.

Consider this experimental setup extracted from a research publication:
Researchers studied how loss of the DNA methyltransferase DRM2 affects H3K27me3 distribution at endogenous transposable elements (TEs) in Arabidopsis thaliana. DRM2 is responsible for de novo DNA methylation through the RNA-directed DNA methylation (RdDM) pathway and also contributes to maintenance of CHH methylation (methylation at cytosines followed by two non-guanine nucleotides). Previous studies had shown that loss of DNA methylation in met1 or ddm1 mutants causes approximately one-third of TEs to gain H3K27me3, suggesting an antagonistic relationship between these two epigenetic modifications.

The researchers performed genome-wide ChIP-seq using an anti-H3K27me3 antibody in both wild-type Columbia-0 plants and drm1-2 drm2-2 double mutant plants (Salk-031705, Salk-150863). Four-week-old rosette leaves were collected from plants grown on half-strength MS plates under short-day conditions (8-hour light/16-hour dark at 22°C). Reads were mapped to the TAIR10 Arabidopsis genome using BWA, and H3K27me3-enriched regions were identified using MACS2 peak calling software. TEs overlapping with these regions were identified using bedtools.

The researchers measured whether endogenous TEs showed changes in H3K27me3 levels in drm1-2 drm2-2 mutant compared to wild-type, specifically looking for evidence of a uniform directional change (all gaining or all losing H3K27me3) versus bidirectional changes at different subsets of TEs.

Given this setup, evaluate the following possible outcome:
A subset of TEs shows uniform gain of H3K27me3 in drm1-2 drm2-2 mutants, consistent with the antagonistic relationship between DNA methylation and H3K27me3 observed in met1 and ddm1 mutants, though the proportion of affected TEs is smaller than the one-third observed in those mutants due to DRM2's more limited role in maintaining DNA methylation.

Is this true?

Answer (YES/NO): NO